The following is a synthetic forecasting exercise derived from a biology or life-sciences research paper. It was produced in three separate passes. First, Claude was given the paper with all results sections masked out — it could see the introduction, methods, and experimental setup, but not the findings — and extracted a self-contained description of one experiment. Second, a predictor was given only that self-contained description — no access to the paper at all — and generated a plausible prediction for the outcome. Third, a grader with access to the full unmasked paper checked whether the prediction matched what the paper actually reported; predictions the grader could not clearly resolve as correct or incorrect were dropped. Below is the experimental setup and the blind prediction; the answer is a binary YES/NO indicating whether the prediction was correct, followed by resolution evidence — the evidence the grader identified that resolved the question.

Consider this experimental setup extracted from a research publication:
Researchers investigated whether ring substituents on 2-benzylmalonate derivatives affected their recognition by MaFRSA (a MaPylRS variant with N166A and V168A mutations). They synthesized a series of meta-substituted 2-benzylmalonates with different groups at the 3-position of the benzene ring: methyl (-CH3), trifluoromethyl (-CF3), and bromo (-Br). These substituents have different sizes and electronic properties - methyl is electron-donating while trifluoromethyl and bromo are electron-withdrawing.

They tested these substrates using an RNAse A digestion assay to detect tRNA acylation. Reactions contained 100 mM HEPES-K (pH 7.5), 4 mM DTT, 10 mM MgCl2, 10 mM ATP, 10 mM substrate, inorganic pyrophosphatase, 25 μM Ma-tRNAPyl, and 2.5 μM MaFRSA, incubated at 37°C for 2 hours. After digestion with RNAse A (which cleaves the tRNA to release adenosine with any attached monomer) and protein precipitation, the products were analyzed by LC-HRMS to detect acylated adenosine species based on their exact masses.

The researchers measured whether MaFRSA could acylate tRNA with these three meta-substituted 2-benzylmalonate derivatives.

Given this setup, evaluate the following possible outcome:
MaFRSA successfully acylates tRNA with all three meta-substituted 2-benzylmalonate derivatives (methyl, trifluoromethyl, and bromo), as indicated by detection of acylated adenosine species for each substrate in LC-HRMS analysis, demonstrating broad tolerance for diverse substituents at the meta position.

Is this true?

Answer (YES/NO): YES